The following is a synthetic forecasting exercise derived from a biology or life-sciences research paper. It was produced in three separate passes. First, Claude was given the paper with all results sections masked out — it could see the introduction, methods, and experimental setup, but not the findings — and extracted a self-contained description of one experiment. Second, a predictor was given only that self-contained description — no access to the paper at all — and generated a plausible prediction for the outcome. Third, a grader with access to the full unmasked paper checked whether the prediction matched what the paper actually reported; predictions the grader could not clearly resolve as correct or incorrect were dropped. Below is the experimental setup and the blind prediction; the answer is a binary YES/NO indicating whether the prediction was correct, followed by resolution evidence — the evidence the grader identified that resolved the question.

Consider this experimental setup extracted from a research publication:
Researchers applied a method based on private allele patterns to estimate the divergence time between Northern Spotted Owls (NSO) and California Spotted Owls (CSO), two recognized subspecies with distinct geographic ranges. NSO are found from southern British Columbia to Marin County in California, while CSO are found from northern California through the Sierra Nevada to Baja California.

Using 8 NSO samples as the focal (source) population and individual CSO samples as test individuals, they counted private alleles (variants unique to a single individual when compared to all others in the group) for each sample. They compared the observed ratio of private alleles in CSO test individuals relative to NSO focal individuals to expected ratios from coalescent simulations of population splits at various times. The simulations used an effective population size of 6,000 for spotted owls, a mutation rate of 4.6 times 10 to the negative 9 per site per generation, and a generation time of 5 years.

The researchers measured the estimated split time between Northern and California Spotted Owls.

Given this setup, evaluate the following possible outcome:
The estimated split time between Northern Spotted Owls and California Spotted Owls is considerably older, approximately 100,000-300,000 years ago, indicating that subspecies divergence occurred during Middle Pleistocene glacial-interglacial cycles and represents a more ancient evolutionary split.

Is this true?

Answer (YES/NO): NO